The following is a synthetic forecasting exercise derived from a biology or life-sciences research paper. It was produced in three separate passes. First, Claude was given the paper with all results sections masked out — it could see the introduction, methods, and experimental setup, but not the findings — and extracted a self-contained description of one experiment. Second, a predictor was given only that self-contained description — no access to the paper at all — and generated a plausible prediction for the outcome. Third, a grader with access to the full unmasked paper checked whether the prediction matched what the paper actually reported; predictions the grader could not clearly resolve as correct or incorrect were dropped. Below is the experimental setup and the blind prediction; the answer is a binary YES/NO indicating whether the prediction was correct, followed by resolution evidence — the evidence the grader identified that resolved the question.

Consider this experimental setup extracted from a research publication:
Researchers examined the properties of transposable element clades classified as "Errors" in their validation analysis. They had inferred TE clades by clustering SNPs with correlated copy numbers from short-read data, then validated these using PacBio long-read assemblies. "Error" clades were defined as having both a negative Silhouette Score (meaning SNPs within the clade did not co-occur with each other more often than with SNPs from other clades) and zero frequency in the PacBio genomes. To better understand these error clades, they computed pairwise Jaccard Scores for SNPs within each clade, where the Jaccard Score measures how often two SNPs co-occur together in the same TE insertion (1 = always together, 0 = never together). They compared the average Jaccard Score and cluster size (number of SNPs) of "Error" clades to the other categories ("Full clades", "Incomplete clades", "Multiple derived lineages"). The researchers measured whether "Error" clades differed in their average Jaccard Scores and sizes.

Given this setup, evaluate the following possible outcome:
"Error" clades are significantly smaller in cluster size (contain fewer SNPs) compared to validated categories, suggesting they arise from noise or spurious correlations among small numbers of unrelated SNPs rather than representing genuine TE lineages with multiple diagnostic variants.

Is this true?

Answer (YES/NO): NO